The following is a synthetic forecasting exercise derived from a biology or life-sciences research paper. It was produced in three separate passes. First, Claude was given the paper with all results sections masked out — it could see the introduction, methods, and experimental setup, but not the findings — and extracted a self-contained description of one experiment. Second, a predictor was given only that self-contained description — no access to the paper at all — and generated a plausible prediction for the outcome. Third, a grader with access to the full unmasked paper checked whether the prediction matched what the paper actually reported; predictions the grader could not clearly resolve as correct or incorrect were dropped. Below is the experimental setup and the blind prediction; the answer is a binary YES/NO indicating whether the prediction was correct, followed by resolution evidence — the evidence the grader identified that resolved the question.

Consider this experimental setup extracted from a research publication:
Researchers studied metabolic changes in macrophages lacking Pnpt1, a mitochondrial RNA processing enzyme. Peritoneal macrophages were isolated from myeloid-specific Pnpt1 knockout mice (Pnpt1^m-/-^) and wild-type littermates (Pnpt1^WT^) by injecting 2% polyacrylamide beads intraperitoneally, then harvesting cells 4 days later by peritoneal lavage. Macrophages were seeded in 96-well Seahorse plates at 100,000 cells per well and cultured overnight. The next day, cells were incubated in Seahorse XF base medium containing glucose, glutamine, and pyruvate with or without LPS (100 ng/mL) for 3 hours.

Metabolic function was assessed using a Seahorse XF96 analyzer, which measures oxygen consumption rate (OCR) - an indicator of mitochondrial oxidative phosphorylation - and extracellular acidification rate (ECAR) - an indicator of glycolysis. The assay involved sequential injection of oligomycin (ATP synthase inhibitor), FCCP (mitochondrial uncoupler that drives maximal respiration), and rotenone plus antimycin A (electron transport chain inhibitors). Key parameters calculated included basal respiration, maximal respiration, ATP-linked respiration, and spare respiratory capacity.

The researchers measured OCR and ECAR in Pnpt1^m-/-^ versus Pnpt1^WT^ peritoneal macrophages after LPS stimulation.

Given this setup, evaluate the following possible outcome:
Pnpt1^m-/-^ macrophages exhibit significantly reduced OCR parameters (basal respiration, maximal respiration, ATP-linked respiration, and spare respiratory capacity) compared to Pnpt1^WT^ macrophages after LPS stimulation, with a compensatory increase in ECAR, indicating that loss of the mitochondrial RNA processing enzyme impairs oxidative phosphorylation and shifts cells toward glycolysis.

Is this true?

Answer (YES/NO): NO